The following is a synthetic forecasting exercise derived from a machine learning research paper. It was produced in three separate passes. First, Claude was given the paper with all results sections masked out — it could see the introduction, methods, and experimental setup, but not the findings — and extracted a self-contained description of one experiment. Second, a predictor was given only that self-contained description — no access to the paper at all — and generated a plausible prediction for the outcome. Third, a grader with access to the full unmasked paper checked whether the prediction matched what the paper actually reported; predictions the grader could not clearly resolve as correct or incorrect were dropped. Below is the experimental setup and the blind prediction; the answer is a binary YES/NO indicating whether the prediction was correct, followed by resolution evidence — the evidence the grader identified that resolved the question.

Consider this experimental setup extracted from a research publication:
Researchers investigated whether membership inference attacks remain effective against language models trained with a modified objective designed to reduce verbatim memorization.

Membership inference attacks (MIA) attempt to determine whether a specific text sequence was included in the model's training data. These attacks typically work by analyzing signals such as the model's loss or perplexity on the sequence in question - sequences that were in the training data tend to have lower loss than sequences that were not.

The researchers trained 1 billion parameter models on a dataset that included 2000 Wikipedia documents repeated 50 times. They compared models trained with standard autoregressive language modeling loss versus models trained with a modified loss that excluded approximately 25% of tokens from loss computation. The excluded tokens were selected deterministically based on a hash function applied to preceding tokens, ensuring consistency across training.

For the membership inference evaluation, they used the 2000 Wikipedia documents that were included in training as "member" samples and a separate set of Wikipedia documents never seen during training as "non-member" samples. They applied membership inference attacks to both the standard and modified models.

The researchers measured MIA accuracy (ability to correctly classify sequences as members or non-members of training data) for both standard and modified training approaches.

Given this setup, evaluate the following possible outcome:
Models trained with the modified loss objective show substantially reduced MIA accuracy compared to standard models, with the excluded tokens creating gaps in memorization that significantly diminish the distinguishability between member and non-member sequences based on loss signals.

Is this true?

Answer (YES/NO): NO